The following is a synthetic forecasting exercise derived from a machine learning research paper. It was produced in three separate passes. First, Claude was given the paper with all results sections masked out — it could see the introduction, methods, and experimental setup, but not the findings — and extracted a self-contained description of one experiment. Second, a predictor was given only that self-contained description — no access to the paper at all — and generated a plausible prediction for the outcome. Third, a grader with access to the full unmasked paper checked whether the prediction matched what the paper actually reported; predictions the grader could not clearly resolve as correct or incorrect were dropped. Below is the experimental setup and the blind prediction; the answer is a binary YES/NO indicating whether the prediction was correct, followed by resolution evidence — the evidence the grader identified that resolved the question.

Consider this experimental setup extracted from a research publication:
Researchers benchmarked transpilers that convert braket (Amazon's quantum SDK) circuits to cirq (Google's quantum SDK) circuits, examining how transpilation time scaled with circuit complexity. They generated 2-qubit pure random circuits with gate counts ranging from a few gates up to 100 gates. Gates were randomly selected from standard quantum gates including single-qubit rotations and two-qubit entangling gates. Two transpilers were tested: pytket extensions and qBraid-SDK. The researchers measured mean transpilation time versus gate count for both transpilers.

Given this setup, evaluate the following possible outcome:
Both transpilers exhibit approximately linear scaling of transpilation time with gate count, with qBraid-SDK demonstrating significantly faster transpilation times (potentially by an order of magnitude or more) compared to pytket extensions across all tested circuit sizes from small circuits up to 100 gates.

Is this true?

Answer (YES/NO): NO